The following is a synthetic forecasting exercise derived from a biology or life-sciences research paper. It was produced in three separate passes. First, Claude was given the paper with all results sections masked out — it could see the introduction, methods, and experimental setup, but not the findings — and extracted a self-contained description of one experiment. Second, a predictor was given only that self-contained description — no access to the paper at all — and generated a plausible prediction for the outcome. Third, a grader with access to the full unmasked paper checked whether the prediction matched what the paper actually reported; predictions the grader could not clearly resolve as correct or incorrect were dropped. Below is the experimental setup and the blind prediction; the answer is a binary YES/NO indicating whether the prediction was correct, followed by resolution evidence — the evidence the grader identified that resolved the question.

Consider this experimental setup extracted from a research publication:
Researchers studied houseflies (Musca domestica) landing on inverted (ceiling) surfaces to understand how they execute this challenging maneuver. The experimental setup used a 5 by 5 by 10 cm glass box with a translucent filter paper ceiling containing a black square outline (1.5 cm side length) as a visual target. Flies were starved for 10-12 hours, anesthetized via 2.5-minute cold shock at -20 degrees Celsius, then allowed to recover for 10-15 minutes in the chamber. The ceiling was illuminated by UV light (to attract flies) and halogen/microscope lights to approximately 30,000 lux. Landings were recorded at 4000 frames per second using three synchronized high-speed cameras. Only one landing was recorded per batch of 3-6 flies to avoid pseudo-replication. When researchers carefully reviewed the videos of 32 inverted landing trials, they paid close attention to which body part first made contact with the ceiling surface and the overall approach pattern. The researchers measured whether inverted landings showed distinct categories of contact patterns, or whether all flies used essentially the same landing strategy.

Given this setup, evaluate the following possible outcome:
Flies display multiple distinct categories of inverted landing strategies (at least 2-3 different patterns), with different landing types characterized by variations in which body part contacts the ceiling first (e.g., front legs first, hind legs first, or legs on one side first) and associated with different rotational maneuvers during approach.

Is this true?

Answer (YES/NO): NO